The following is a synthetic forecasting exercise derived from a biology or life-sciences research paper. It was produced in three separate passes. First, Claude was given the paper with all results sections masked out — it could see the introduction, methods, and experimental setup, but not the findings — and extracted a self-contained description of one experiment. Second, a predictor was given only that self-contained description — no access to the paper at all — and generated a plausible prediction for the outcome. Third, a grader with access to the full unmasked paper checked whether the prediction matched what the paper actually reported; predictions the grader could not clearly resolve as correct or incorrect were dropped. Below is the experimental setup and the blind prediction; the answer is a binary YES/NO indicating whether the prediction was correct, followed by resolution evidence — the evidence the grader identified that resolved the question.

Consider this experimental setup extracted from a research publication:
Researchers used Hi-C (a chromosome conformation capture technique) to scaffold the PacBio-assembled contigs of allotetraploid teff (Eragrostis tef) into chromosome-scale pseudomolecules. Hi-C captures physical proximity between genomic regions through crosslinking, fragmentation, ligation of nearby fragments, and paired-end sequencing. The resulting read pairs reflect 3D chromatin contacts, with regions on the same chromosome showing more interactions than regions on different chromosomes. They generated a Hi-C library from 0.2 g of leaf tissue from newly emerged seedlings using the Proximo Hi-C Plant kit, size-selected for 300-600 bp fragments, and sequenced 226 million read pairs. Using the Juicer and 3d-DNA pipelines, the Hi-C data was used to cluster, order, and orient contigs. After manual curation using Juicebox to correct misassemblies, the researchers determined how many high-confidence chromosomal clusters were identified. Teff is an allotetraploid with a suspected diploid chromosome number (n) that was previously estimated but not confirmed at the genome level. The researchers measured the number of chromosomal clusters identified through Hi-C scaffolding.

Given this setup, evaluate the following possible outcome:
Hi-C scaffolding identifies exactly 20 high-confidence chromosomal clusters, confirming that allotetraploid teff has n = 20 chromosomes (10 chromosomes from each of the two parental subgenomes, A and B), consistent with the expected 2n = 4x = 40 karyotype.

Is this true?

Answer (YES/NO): YES